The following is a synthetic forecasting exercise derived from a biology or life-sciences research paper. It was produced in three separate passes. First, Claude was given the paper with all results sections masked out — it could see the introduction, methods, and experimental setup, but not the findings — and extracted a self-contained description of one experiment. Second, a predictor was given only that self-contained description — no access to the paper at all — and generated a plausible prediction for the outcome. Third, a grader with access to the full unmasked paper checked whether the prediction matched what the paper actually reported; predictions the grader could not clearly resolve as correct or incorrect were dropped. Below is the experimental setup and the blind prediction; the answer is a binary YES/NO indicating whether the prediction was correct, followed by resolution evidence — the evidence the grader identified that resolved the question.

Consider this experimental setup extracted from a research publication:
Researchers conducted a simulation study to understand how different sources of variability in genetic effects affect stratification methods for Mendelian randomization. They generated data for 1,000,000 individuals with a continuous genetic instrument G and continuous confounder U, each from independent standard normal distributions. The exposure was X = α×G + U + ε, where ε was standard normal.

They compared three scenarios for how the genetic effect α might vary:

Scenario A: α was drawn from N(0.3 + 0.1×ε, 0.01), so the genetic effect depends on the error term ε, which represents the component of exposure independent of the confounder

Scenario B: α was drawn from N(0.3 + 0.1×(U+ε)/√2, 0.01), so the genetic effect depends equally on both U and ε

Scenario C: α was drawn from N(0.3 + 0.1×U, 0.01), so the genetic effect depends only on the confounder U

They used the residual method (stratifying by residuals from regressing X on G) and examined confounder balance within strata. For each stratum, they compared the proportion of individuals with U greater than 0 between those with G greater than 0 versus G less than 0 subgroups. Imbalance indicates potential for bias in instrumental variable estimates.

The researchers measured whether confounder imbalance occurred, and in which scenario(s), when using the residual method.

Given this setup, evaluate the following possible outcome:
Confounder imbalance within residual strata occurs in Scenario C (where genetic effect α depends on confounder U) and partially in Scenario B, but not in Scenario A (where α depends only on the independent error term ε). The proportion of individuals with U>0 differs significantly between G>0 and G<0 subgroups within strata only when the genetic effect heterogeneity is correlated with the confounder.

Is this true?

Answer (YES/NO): NO